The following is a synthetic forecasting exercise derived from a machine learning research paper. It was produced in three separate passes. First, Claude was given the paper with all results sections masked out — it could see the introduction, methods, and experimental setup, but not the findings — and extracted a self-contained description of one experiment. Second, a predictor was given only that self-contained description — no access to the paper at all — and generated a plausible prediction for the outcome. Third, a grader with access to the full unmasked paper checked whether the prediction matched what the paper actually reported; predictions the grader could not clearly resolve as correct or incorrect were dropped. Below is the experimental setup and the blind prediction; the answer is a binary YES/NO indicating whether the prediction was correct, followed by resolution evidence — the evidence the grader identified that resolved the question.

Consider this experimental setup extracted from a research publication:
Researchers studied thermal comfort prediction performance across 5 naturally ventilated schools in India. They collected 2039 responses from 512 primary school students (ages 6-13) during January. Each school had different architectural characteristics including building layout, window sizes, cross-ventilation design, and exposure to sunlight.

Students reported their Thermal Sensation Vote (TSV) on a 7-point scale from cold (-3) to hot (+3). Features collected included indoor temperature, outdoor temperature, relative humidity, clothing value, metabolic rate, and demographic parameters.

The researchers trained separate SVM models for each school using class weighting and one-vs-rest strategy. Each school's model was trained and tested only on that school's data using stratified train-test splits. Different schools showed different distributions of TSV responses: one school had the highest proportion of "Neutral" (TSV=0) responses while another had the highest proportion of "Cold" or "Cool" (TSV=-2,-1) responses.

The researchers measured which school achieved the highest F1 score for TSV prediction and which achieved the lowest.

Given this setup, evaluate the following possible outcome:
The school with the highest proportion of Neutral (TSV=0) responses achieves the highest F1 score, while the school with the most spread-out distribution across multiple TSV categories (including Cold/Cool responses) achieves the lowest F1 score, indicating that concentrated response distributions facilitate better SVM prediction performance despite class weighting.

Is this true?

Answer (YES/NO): YES